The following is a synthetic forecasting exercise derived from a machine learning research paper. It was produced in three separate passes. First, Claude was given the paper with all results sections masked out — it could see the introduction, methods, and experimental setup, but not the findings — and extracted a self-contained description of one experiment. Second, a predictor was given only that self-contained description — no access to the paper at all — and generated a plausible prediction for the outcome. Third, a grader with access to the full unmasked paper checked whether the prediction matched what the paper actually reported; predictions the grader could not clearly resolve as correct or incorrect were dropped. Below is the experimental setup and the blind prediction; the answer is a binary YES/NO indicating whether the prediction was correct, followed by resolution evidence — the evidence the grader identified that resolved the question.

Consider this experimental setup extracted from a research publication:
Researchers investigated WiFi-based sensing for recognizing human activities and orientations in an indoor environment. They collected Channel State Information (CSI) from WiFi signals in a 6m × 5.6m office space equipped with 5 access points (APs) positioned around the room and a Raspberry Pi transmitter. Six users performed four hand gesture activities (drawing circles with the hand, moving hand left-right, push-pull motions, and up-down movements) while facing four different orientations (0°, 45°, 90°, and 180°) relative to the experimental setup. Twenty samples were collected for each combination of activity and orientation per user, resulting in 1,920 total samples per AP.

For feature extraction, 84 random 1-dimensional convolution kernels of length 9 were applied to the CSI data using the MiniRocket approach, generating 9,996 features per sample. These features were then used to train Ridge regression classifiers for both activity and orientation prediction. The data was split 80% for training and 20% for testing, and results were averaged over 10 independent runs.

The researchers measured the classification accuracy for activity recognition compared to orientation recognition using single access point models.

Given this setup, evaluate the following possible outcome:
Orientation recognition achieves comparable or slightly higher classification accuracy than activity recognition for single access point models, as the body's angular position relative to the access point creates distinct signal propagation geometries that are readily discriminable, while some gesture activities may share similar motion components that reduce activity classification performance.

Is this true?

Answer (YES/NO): NO